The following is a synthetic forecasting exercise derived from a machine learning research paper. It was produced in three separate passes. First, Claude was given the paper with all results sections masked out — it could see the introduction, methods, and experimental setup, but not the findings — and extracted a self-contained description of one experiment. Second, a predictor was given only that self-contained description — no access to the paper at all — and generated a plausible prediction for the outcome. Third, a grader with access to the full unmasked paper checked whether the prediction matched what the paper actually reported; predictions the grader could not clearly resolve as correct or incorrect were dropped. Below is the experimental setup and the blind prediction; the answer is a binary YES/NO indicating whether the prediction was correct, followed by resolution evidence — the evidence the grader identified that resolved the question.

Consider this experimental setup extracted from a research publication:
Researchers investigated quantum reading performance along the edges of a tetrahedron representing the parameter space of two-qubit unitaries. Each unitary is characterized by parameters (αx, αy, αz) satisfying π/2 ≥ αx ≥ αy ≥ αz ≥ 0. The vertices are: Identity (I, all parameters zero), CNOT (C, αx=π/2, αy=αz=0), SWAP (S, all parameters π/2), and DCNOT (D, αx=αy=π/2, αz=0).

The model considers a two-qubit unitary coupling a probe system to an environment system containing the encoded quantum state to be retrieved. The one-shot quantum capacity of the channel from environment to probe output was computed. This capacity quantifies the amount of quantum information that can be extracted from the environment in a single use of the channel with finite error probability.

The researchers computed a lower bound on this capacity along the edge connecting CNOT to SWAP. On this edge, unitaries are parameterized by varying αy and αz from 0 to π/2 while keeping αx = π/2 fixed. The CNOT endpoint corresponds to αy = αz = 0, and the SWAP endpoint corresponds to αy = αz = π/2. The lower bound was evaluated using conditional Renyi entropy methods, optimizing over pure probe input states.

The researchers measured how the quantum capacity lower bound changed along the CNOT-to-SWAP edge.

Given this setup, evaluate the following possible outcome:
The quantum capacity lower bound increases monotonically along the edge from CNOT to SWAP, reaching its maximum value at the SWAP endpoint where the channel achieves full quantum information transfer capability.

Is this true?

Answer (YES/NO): YES